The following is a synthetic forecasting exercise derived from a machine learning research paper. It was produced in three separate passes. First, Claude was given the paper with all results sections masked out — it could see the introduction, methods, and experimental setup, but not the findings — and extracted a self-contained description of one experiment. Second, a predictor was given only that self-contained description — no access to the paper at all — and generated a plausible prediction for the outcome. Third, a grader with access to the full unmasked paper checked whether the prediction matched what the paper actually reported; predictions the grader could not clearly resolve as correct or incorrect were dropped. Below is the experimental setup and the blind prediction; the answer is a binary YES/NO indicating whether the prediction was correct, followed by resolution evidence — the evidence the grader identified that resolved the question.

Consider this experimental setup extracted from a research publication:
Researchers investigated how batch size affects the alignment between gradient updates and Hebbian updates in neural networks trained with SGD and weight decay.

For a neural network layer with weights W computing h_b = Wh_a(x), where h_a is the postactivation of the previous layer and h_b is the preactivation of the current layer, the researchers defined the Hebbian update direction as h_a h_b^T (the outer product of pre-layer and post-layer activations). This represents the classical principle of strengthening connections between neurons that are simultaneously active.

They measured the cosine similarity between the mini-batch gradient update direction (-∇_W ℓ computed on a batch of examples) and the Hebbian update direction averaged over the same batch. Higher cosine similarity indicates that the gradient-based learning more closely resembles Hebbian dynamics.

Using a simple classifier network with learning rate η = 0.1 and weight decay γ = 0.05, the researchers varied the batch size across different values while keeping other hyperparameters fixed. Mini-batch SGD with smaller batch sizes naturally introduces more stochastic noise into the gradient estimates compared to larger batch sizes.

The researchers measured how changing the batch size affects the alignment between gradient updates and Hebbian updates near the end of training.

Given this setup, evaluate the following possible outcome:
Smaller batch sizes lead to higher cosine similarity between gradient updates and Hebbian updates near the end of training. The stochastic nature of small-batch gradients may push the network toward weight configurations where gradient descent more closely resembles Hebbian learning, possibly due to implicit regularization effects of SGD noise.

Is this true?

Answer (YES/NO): NO